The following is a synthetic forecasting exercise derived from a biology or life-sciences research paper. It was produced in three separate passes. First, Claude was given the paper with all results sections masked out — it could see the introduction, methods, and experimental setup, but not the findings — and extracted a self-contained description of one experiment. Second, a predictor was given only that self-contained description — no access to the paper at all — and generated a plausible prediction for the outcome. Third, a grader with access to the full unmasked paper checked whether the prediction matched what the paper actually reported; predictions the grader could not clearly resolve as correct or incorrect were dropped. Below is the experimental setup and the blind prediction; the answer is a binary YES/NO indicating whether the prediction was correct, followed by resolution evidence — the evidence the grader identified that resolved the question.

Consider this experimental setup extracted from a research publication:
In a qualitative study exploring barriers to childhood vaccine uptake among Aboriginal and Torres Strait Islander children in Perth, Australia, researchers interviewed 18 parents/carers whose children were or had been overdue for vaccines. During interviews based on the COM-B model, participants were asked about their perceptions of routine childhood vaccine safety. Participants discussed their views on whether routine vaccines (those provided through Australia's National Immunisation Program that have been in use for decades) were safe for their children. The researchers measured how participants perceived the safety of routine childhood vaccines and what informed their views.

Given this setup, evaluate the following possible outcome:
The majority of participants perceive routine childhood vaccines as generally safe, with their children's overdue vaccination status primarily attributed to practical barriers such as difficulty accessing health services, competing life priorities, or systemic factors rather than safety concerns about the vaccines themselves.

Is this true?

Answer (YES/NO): YES